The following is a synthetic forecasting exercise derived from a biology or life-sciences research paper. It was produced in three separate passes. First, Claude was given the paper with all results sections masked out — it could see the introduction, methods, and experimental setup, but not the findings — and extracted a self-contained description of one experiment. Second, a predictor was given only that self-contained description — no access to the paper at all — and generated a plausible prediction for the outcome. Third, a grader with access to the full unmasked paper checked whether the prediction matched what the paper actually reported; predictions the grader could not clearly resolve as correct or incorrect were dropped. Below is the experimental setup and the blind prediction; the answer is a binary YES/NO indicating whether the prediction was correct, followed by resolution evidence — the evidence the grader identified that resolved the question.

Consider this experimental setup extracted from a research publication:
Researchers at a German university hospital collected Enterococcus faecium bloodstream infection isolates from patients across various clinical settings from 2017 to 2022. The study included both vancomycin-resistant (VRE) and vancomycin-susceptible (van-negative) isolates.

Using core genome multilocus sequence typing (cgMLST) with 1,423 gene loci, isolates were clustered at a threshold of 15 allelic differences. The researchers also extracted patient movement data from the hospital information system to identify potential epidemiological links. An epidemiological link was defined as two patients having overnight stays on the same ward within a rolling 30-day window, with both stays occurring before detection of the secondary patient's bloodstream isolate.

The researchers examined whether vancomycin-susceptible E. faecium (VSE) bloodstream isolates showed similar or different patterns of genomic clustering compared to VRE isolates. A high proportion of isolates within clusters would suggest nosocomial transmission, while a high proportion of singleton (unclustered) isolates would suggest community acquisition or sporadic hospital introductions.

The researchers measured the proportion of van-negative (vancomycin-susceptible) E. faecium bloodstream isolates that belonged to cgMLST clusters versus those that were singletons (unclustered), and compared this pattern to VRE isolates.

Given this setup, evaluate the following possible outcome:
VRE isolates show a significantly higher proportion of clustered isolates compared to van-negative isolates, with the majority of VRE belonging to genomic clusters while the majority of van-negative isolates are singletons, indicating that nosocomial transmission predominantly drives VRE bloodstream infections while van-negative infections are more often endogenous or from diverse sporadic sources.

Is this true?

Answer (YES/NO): NO